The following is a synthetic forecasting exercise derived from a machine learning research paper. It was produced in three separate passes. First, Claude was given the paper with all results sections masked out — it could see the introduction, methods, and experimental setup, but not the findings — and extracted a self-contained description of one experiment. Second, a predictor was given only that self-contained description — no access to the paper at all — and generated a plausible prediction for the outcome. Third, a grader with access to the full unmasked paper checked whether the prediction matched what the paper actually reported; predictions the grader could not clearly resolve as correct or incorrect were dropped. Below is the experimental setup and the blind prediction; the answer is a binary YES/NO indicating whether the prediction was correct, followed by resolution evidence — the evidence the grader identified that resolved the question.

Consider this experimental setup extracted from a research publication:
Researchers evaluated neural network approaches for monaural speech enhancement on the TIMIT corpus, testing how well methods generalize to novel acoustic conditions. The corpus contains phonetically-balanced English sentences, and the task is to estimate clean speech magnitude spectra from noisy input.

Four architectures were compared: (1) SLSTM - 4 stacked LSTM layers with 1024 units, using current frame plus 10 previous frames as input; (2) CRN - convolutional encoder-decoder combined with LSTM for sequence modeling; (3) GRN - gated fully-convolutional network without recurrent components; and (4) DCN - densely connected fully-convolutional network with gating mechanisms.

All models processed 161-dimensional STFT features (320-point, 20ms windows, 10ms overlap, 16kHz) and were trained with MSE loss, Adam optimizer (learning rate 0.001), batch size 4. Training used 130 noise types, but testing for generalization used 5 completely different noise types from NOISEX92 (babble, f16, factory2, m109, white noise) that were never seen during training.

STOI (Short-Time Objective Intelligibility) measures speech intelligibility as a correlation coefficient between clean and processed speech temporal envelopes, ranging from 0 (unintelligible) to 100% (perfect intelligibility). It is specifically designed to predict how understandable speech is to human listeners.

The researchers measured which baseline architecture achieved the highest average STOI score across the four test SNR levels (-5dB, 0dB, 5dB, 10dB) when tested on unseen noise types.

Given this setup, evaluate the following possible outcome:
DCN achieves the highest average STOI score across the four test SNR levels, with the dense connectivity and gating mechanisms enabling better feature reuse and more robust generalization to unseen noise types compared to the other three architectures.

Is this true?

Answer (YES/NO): NO